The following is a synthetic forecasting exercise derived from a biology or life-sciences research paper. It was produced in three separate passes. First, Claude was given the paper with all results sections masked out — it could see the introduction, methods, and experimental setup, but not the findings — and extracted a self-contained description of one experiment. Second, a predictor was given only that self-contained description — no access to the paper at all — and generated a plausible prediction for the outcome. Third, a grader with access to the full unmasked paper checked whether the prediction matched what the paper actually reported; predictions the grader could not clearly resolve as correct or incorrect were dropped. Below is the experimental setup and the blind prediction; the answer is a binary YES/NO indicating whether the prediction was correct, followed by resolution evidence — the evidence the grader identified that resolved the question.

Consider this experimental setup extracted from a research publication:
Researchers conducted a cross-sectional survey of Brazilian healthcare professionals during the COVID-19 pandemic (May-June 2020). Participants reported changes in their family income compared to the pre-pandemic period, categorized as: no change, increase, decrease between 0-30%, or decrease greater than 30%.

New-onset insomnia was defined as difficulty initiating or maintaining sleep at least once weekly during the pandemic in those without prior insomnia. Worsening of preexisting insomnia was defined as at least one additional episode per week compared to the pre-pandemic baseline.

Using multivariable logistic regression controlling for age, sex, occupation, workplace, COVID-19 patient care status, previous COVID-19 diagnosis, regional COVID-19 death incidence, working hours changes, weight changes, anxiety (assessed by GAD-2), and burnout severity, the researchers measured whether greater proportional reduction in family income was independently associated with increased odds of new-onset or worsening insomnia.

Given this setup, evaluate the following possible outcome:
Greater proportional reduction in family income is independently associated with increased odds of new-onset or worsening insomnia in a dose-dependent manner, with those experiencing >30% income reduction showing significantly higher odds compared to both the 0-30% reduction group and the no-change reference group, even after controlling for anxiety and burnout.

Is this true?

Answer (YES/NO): NO